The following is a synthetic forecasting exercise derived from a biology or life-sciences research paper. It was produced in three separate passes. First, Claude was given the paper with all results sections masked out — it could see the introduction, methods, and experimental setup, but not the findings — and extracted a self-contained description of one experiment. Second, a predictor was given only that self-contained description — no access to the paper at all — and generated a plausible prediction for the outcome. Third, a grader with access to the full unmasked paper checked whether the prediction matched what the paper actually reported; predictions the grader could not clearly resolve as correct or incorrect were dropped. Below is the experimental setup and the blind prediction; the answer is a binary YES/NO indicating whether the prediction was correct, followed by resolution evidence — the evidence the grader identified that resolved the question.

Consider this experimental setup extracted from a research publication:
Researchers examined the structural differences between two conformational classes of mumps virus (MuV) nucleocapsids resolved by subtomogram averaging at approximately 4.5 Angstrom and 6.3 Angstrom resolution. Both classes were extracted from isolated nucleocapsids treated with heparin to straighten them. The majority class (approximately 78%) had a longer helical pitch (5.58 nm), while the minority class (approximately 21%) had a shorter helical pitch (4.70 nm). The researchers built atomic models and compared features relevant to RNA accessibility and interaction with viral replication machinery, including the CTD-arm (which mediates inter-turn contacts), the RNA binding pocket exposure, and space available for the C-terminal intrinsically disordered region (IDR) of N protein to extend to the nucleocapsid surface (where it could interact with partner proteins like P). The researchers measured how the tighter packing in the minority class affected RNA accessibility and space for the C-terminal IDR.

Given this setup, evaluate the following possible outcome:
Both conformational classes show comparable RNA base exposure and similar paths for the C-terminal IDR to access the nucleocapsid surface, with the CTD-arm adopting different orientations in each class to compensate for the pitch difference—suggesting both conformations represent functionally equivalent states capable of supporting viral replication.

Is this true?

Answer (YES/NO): NO